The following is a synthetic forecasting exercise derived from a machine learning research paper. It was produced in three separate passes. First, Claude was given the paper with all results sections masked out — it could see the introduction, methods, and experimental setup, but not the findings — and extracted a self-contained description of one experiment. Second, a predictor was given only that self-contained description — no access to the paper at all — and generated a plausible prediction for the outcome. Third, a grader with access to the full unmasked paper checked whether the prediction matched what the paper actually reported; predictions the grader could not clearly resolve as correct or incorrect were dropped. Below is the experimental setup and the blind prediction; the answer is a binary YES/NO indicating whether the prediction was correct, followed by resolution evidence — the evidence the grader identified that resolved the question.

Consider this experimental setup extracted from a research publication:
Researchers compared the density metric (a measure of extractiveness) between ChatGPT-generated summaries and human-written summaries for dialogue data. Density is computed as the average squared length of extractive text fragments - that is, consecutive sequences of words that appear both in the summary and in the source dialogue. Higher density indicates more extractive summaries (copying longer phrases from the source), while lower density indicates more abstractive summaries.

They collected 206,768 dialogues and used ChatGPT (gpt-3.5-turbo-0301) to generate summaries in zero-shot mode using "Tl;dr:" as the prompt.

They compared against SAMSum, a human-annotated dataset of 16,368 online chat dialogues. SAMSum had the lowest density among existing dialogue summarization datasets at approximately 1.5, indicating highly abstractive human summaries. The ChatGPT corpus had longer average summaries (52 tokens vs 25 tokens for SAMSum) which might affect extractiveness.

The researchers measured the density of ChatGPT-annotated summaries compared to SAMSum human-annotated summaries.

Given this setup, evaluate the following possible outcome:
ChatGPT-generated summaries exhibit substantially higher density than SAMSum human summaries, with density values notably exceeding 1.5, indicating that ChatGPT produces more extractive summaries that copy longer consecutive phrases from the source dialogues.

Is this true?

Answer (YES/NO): YES